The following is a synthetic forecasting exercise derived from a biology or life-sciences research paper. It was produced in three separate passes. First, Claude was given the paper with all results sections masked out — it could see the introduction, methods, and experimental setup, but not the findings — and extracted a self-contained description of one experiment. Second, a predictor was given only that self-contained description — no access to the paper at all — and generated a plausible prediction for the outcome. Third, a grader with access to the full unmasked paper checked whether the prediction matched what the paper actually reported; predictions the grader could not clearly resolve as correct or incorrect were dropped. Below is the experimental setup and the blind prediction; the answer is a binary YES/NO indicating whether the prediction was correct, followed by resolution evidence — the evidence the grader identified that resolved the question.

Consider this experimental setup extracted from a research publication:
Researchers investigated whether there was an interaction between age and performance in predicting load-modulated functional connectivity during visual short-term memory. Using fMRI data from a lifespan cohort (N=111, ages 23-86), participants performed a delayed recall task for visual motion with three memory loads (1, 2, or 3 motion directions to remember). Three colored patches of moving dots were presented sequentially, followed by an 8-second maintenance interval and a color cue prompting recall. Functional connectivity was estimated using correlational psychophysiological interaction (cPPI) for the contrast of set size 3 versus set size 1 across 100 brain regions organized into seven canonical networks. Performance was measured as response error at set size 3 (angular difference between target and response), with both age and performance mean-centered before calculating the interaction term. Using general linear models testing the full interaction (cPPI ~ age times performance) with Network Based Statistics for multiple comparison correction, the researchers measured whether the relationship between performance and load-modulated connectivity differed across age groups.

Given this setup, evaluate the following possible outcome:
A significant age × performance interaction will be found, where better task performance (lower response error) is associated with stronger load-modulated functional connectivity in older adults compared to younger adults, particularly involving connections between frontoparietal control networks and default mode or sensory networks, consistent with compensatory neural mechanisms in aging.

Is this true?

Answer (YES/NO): NO